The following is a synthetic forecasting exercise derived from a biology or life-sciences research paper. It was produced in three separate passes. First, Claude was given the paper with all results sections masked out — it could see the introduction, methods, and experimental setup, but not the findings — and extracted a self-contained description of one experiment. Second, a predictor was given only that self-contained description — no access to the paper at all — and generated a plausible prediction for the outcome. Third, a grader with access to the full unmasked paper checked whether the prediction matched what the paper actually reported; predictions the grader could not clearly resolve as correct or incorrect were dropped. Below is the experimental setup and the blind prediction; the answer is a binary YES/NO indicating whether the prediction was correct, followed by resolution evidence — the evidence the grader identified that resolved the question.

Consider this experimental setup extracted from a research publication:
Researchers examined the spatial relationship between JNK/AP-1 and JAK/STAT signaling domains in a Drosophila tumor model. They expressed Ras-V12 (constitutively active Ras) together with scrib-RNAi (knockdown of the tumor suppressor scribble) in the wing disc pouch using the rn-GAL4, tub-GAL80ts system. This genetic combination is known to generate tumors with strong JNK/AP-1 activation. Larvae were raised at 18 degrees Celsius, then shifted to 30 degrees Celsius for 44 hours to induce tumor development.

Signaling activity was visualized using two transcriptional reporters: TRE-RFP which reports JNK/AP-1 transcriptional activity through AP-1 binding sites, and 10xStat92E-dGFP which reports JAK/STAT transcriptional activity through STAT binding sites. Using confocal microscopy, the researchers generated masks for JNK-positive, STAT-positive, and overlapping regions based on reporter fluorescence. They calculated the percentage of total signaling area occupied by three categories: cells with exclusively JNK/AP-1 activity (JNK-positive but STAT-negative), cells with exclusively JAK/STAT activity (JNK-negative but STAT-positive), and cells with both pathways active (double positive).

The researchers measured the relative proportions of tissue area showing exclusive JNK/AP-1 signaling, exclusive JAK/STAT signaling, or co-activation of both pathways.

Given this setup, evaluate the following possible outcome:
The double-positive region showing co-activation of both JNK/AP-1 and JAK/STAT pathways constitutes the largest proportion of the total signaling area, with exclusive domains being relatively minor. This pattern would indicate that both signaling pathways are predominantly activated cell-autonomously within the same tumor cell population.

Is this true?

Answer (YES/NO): NO